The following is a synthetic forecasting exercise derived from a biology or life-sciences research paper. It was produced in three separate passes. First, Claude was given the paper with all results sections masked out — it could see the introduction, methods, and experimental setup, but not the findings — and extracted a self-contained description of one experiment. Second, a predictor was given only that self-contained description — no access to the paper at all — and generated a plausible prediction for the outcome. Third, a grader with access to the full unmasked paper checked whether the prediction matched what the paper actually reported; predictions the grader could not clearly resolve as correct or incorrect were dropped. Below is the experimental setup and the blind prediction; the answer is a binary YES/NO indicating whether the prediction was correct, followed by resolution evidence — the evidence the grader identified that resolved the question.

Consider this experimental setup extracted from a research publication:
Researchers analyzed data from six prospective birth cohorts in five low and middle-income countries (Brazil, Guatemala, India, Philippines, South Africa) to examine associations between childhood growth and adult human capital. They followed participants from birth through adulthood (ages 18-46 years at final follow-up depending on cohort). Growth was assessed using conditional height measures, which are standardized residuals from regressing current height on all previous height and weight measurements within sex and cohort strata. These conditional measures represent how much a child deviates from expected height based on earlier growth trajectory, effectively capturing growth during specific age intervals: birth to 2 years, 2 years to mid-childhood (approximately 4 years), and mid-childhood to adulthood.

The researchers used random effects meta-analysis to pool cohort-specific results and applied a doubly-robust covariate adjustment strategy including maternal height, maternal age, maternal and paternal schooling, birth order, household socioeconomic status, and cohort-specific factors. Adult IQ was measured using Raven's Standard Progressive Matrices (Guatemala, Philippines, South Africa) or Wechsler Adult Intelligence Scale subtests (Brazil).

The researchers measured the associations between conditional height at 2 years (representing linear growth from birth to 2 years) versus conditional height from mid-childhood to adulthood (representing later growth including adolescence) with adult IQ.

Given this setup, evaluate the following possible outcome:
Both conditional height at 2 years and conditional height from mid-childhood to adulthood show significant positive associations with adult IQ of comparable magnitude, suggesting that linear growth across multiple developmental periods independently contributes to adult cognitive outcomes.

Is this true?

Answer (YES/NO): NO